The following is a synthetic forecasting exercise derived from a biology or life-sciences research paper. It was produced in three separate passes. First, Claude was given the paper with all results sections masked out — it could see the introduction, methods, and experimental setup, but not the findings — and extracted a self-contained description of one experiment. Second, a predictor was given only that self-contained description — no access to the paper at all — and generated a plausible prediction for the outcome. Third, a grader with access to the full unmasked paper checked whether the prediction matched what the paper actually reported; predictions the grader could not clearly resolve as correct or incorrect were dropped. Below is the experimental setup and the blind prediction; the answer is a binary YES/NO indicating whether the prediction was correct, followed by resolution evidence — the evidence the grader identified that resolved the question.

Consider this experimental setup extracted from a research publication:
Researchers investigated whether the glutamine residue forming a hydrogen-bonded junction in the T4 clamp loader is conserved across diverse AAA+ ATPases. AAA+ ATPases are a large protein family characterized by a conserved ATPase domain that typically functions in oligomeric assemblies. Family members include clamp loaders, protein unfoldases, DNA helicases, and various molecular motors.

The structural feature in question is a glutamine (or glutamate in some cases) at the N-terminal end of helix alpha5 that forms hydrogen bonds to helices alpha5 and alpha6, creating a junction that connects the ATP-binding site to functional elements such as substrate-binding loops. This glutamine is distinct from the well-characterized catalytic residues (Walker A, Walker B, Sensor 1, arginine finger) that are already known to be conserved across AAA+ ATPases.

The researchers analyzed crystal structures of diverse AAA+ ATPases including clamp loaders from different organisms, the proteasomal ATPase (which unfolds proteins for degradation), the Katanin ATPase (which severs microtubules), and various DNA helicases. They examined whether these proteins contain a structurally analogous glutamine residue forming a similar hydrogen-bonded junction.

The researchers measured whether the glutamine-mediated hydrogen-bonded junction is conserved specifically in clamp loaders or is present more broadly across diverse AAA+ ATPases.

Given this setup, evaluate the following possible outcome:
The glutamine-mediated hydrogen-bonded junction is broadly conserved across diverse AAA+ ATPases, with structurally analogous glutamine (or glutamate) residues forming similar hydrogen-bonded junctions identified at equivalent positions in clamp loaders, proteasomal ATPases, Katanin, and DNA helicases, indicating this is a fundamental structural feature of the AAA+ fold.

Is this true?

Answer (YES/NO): NO